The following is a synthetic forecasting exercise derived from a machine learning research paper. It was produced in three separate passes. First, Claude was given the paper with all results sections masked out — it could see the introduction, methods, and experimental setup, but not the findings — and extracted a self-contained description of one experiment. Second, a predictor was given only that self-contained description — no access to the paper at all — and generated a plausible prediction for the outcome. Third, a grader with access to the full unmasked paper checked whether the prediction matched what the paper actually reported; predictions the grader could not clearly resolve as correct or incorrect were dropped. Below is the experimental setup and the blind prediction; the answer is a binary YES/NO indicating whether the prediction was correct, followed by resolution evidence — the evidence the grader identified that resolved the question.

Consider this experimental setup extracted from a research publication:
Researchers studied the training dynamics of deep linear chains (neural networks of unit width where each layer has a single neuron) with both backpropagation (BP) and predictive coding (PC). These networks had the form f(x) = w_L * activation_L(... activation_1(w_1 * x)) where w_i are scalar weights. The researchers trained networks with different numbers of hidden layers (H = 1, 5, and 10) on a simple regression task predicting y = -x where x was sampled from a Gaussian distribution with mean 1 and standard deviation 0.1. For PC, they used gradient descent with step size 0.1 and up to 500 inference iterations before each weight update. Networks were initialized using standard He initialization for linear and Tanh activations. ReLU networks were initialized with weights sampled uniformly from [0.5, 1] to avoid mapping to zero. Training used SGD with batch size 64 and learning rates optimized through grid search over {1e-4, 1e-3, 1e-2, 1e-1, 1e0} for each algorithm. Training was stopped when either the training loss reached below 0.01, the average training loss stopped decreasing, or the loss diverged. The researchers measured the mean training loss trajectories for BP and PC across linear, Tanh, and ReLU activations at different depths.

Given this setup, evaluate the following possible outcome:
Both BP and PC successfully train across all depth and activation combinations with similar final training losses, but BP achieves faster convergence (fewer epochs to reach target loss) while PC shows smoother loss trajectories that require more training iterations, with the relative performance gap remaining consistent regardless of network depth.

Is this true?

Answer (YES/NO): NO